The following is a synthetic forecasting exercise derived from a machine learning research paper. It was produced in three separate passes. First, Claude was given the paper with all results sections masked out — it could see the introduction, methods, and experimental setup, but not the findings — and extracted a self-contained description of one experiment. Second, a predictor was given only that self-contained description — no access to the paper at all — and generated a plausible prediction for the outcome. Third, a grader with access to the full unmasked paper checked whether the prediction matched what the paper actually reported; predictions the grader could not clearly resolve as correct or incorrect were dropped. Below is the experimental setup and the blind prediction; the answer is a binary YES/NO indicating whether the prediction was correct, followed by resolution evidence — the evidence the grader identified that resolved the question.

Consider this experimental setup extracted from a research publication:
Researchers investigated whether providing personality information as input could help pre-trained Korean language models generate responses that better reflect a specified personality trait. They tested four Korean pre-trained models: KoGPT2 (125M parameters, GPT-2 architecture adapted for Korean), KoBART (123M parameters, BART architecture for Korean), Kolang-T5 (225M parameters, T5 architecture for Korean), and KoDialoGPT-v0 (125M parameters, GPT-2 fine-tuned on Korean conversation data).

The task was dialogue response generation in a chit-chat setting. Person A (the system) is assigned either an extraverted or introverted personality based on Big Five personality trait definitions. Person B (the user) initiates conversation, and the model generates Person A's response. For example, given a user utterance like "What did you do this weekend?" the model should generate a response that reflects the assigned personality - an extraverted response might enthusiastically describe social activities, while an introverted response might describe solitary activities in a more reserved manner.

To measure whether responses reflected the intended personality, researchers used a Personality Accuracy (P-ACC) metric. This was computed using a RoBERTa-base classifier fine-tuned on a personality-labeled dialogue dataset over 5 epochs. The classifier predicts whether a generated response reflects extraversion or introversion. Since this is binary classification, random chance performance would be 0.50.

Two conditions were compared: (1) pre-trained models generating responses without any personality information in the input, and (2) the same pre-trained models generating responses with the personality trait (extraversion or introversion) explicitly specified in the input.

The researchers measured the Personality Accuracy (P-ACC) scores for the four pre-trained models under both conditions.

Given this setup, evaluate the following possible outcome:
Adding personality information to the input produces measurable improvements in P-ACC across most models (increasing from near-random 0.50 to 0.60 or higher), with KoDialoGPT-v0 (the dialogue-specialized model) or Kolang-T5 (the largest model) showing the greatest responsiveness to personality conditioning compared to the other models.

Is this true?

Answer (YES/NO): NO